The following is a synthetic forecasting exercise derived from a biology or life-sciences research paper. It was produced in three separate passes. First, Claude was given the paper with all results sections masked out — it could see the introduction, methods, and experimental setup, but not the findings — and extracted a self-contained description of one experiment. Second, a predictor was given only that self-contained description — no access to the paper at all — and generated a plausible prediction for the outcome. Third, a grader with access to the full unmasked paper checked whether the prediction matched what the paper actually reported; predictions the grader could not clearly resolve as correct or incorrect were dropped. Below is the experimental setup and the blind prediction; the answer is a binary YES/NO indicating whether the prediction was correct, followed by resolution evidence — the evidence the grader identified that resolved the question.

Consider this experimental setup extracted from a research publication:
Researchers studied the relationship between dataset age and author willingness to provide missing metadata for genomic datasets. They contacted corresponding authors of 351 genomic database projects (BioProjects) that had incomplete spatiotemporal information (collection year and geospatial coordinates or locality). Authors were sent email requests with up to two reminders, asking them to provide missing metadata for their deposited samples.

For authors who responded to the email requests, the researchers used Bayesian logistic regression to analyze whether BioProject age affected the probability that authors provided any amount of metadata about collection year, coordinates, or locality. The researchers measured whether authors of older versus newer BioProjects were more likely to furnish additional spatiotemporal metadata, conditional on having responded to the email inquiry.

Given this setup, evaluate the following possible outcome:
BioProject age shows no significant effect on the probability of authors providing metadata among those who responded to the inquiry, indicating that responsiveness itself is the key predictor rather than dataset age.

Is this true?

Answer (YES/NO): NO